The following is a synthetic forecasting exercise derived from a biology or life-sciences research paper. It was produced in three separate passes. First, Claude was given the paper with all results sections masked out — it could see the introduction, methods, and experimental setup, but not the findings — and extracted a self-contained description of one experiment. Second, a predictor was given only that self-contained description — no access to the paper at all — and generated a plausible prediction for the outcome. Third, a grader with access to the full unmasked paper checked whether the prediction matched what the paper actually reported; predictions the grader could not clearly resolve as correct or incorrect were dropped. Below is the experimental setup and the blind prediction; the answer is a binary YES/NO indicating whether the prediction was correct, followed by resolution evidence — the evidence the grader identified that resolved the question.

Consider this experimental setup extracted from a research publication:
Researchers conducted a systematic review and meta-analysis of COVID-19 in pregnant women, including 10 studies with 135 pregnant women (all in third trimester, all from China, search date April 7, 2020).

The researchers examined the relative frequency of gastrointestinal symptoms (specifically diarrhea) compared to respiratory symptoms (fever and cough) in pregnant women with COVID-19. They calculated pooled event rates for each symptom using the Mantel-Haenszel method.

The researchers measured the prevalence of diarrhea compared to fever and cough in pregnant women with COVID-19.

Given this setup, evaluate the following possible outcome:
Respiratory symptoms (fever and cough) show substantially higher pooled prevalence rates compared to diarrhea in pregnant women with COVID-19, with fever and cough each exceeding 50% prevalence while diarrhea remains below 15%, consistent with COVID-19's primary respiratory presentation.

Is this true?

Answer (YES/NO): NO